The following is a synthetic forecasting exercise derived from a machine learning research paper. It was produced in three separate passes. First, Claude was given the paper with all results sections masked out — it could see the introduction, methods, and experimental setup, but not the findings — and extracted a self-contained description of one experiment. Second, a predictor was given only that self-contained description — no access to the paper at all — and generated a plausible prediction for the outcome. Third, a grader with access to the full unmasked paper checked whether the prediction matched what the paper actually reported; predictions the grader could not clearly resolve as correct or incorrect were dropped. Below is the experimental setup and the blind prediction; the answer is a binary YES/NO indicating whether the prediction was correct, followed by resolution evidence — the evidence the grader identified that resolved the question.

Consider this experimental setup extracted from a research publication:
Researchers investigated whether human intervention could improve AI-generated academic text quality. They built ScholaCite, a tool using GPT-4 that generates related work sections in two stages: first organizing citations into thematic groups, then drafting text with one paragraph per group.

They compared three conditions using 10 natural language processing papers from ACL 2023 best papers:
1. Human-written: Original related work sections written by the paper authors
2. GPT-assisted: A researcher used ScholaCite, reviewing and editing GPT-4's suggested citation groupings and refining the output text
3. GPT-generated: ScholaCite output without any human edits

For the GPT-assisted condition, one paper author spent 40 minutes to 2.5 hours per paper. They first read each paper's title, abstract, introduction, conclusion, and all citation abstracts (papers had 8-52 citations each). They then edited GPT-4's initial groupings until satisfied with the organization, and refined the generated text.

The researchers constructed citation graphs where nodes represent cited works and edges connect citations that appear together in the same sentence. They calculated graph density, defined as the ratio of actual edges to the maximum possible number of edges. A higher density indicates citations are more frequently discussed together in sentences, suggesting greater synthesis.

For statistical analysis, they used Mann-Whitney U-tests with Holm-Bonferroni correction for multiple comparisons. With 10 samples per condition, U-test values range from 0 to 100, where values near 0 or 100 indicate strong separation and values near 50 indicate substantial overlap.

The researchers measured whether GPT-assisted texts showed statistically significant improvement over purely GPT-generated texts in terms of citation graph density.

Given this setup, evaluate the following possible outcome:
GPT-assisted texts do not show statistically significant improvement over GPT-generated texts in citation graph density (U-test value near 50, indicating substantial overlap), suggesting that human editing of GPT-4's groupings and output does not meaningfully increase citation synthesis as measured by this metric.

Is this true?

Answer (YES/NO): NO